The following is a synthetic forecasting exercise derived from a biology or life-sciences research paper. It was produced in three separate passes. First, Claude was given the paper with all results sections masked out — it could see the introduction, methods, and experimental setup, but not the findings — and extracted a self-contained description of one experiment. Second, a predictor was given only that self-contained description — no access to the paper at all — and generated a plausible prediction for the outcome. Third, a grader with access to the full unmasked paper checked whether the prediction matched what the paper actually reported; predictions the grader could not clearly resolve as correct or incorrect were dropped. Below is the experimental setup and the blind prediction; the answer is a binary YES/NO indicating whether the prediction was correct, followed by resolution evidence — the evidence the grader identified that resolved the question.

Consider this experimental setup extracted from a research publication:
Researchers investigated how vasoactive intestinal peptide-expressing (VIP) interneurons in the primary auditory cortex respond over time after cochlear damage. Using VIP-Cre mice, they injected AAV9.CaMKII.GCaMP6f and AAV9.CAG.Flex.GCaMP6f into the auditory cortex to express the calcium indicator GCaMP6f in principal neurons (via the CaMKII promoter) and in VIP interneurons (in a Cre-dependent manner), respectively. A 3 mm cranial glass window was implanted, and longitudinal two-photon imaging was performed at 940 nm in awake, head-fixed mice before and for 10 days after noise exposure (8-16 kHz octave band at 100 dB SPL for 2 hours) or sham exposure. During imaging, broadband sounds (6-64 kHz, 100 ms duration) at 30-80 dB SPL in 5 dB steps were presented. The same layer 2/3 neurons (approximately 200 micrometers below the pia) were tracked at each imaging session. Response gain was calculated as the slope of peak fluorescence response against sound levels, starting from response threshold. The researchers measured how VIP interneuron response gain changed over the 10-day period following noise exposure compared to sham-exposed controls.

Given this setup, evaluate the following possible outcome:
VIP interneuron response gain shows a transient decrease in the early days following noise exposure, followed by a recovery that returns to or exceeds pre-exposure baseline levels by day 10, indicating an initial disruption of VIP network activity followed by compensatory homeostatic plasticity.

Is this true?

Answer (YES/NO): NO